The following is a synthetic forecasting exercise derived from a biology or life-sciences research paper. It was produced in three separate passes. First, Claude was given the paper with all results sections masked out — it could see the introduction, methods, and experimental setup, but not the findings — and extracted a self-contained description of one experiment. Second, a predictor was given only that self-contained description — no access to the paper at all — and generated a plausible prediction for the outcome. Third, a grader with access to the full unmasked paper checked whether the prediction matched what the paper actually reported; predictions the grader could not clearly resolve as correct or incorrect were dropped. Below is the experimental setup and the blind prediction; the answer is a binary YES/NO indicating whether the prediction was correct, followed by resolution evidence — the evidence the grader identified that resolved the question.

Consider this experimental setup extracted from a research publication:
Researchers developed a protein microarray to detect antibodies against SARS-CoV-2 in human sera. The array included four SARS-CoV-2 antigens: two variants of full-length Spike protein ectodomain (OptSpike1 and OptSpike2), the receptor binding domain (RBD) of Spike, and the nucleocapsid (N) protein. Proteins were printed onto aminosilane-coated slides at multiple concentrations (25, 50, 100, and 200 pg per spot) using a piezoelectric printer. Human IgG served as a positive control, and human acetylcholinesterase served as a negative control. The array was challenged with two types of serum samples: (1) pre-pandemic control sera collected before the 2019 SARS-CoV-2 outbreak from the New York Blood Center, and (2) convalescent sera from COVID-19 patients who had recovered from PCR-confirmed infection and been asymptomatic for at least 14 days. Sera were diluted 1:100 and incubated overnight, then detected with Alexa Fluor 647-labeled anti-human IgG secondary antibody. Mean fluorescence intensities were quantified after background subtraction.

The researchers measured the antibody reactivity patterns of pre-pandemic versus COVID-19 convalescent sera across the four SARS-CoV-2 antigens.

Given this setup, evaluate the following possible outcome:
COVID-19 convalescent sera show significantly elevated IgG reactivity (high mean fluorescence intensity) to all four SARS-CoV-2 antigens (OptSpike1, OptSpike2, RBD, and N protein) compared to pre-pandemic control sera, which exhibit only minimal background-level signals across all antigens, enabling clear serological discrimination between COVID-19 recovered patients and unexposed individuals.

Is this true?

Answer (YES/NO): NO